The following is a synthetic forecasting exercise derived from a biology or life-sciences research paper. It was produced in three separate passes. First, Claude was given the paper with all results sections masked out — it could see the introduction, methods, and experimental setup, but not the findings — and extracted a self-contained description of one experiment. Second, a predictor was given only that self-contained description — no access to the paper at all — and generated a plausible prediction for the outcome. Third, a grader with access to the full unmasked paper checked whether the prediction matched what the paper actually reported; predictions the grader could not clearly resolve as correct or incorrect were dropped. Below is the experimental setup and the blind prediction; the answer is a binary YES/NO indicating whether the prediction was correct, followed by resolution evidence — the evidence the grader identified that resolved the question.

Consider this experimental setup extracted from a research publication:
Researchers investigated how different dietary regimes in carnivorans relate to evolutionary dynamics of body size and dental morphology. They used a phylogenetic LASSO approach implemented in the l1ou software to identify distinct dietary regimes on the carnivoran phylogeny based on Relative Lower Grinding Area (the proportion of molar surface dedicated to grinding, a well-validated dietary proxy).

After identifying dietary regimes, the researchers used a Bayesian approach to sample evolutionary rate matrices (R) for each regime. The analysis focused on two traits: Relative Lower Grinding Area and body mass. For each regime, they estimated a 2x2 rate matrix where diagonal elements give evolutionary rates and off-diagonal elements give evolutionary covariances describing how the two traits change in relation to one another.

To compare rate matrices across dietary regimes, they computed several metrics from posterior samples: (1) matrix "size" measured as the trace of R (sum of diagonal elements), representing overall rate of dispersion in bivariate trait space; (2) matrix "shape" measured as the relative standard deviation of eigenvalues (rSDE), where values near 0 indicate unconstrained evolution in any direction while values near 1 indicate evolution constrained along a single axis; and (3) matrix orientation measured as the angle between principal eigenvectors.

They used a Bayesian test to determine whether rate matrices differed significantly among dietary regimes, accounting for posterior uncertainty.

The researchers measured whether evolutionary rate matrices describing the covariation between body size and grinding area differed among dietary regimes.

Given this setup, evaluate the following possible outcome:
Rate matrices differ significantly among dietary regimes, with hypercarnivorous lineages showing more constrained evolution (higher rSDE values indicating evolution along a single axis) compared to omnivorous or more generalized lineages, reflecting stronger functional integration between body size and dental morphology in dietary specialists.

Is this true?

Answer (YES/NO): YES